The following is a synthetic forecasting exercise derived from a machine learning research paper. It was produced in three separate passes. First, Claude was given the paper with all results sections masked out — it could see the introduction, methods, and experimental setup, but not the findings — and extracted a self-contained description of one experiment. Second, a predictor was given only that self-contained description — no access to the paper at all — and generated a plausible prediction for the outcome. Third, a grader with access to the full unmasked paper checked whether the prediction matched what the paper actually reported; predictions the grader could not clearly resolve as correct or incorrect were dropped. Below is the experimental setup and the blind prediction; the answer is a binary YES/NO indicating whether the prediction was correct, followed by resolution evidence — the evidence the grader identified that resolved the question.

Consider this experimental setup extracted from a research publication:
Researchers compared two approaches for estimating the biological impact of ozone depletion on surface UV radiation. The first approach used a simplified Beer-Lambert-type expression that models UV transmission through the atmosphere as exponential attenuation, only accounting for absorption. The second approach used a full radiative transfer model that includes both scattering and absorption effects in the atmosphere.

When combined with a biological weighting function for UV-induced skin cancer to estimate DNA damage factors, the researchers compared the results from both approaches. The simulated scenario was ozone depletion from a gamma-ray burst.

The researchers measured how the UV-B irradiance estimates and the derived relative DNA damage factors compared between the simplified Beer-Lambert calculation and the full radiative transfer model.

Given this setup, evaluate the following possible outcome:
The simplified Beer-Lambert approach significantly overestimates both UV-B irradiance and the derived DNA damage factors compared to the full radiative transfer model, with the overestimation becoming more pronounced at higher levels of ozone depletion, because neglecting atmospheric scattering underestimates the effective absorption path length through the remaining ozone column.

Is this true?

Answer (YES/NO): NO